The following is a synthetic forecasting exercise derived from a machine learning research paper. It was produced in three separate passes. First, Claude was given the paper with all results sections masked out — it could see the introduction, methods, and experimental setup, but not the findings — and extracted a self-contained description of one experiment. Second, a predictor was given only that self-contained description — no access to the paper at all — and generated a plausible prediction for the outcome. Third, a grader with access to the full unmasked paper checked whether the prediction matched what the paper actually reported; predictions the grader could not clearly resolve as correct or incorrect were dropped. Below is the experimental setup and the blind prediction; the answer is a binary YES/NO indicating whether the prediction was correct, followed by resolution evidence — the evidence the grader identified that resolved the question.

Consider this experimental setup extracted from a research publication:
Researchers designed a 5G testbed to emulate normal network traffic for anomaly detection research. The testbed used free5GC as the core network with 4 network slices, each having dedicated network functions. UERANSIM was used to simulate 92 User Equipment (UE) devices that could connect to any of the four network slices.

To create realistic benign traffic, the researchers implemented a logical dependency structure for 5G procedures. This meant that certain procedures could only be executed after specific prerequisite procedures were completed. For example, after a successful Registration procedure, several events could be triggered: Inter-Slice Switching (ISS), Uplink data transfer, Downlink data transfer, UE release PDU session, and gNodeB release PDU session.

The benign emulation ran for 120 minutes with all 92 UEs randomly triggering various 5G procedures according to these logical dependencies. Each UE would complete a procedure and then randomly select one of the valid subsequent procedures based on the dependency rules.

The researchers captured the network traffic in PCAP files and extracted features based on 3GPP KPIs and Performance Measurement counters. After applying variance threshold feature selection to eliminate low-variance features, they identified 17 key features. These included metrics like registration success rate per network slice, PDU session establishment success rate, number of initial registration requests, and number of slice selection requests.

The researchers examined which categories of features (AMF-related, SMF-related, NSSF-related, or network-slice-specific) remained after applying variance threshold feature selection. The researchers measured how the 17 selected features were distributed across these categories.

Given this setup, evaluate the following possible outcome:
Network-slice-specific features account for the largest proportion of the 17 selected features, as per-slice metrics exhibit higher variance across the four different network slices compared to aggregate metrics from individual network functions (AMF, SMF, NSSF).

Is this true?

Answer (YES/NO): NO